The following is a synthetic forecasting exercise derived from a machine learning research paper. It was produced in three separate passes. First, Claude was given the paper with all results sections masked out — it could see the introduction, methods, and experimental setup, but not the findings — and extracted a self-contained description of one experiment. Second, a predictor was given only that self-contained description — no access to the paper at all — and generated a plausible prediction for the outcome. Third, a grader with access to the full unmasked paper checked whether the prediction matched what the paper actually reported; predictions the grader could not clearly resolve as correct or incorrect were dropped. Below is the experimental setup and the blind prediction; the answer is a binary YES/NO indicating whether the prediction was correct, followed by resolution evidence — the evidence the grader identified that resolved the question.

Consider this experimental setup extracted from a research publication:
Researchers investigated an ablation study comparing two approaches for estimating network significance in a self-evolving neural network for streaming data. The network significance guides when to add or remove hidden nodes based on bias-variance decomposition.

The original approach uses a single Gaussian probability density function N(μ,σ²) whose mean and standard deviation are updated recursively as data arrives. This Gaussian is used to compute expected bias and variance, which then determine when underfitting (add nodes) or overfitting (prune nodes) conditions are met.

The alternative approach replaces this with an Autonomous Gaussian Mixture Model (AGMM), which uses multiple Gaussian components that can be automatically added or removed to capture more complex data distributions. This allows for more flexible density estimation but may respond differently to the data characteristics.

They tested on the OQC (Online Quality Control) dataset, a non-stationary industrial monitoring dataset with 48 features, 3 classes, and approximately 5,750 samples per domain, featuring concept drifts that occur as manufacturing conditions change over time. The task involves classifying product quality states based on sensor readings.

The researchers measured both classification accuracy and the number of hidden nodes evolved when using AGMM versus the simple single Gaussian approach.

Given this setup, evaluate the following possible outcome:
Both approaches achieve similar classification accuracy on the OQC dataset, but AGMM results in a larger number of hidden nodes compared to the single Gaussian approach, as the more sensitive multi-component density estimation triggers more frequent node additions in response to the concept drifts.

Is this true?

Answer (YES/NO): YES